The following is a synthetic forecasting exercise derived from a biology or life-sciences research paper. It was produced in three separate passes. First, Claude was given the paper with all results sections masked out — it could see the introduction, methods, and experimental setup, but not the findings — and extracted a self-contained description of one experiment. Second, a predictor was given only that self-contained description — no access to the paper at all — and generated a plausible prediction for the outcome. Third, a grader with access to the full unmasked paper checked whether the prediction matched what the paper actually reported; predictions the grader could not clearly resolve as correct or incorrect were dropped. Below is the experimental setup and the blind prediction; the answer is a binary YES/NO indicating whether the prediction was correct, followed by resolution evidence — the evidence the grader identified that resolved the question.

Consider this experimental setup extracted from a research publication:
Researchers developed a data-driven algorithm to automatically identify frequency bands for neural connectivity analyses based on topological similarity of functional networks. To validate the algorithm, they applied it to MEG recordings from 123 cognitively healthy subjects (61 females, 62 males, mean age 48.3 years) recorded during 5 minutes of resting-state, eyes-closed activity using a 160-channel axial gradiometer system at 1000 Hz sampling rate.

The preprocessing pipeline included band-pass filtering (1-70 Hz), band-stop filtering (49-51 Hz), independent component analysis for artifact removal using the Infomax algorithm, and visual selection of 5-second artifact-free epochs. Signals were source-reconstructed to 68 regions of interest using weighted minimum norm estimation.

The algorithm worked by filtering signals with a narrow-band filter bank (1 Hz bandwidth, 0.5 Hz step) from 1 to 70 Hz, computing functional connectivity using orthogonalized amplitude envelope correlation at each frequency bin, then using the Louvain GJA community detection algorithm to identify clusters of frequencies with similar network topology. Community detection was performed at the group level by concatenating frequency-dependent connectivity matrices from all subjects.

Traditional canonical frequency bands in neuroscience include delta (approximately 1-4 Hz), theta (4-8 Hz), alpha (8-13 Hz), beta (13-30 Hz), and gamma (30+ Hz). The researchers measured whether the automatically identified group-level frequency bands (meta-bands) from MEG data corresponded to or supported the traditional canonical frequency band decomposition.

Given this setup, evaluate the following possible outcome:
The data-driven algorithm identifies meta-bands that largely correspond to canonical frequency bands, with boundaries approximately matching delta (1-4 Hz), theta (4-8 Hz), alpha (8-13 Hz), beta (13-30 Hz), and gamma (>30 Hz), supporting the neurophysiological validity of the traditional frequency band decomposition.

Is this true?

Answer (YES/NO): NO